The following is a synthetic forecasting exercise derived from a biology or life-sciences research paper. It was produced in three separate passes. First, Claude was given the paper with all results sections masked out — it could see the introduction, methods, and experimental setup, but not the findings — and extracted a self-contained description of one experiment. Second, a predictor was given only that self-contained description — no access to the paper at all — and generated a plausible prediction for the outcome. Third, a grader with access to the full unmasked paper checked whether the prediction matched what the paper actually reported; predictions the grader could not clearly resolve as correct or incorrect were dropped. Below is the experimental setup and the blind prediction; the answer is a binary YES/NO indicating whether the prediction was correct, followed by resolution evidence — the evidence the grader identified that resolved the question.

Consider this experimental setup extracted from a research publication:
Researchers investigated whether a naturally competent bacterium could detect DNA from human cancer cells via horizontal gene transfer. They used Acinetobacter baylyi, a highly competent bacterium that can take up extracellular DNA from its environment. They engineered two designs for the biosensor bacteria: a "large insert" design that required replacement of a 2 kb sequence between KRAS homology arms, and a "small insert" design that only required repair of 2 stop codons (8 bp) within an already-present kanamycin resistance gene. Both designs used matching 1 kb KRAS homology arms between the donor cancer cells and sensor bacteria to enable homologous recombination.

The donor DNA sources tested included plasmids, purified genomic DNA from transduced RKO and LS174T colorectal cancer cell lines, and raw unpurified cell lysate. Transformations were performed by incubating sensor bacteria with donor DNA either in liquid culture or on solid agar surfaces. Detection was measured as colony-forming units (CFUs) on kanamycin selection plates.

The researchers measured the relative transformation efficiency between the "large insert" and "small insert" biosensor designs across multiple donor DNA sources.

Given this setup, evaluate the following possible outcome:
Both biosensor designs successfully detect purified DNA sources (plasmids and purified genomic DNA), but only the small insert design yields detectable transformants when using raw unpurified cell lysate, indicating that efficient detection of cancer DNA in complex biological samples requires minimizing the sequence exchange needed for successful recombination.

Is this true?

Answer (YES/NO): NO